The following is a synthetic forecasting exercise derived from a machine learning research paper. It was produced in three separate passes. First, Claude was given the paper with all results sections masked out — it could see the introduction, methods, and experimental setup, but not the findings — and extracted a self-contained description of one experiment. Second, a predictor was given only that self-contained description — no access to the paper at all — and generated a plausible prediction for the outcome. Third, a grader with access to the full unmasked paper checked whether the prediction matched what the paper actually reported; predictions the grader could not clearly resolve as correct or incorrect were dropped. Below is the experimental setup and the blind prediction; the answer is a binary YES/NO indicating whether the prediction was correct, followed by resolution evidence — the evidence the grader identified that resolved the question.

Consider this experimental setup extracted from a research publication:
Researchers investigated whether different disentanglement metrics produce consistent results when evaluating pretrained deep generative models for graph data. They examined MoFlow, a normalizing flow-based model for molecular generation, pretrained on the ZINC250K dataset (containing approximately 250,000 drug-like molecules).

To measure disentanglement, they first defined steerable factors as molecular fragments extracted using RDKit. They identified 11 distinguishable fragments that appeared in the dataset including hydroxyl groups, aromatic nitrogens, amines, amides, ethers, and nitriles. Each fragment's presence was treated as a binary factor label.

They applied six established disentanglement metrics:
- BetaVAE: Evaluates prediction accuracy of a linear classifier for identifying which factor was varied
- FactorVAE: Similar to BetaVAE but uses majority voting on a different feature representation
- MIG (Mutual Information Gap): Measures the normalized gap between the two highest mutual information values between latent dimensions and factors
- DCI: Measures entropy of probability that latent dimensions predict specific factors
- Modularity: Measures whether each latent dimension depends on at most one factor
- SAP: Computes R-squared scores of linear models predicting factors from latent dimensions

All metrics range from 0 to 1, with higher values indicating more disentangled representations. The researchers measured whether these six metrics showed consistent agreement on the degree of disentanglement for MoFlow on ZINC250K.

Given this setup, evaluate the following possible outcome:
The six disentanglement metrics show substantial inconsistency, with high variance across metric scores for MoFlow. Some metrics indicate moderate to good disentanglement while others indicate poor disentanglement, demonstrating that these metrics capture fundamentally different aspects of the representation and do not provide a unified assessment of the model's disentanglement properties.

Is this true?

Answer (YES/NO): YES